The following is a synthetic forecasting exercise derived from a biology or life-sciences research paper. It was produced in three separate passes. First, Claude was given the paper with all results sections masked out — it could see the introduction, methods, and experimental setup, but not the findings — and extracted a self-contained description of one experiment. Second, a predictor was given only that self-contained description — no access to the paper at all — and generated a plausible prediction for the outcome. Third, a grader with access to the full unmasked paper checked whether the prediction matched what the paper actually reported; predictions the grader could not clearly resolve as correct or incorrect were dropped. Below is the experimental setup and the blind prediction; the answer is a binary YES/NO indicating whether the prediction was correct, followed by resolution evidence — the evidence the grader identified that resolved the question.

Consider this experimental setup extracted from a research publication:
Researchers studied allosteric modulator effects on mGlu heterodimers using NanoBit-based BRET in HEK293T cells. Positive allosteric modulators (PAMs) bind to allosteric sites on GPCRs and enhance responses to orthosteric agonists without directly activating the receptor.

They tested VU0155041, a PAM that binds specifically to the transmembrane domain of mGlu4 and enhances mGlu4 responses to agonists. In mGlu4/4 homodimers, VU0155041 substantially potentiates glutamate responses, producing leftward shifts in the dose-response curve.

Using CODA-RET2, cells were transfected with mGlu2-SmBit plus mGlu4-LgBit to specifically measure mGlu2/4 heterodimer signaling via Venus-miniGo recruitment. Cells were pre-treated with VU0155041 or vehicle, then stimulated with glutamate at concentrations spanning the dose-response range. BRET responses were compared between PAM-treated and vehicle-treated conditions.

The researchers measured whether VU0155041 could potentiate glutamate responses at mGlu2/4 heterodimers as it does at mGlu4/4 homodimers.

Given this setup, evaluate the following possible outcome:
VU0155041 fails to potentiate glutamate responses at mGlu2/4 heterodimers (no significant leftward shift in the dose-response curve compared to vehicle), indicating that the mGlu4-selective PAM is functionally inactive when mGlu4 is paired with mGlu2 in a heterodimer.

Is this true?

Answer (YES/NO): NO